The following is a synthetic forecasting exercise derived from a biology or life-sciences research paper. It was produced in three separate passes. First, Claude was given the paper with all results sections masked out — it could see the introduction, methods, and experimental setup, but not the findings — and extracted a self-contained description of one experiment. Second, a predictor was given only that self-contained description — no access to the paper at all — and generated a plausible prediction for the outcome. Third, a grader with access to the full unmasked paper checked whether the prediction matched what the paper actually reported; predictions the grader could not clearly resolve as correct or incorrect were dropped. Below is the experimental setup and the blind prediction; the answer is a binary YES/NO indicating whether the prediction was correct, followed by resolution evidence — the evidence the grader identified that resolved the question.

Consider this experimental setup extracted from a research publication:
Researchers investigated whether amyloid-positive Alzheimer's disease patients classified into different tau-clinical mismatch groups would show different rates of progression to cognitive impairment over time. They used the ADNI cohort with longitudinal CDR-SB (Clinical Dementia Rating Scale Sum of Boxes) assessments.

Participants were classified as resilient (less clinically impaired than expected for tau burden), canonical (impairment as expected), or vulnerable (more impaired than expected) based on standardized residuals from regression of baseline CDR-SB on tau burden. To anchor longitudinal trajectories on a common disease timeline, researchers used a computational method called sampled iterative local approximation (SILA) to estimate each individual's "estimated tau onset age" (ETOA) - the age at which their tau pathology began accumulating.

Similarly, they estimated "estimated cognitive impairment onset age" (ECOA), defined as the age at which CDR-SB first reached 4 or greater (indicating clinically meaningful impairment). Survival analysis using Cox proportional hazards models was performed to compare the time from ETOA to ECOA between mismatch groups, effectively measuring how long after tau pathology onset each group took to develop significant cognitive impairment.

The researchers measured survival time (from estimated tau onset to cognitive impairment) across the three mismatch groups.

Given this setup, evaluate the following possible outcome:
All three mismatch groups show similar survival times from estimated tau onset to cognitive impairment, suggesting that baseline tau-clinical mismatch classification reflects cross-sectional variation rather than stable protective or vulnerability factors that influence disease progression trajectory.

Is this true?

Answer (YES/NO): NO